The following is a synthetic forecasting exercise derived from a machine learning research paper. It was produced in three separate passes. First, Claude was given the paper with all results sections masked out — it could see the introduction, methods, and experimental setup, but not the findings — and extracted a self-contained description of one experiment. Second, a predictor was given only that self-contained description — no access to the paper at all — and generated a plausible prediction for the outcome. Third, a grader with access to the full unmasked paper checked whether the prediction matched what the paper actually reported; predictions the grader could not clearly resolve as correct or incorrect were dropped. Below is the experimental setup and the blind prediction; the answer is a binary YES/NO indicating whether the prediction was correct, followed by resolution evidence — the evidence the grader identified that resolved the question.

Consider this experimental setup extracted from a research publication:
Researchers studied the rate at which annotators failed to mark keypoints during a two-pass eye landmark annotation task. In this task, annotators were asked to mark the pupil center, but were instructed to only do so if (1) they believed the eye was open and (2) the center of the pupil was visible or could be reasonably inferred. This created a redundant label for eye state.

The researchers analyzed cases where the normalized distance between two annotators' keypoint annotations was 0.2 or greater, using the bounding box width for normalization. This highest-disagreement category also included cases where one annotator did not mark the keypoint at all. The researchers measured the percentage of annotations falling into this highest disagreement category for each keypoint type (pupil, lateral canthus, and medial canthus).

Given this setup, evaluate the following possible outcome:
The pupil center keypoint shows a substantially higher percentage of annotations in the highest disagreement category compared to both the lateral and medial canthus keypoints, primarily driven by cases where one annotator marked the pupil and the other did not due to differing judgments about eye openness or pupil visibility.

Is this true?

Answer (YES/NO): NO